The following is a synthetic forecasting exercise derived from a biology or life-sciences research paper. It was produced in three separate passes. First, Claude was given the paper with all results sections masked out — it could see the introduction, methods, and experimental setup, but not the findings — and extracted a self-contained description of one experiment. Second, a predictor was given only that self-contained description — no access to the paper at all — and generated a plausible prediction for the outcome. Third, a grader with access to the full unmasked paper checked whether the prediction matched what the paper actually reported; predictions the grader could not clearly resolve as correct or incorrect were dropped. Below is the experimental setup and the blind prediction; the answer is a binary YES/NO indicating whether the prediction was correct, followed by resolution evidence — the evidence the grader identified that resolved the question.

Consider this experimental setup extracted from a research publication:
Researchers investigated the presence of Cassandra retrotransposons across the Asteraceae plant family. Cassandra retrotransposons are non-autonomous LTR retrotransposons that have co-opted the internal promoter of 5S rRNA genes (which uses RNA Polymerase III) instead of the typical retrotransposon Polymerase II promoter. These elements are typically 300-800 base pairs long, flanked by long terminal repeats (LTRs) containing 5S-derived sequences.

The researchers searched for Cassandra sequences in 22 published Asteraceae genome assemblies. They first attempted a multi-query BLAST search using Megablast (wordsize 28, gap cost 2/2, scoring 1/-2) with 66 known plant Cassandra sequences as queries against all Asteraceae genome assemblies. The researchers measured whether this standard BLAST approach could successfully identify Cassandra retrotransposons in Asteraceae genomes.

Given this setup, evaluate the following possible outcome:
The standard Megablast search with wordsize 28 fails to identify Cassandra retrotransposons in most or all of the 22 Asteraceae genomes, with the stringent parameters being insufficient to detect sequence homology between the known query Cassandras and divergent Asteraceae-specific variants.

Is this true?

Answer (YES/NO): YES